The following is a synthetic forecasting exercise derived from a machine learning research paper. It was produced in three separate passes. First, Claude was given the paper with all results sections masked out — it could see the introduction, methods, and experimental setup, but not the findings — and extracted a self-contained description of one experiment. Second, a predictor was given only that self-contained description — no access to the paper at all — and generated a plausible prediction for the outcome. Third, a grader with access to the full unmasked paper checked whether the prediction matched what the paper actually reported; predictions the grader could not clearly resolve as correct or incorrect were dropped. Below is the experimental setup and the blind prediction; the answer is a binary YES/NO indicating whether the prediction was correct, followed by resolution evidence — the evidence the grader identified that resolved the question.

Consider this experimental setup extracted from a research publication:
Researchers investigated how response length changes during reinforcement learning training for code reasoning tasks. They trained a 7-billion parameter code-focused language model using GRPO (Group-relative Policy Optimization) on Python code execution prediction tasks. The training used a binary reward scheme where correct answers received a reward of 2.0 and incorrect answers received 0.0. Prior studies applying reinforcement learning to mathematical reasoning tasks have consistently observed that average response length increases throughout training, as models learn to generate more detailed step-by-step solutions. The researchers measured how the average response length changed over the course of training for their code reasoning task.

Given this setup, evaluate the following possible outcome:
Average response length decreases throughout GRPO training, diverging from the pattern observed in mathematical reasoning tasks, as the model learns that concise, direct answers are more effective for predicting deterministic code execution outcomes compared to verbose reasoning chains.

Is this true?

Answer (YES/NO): YES